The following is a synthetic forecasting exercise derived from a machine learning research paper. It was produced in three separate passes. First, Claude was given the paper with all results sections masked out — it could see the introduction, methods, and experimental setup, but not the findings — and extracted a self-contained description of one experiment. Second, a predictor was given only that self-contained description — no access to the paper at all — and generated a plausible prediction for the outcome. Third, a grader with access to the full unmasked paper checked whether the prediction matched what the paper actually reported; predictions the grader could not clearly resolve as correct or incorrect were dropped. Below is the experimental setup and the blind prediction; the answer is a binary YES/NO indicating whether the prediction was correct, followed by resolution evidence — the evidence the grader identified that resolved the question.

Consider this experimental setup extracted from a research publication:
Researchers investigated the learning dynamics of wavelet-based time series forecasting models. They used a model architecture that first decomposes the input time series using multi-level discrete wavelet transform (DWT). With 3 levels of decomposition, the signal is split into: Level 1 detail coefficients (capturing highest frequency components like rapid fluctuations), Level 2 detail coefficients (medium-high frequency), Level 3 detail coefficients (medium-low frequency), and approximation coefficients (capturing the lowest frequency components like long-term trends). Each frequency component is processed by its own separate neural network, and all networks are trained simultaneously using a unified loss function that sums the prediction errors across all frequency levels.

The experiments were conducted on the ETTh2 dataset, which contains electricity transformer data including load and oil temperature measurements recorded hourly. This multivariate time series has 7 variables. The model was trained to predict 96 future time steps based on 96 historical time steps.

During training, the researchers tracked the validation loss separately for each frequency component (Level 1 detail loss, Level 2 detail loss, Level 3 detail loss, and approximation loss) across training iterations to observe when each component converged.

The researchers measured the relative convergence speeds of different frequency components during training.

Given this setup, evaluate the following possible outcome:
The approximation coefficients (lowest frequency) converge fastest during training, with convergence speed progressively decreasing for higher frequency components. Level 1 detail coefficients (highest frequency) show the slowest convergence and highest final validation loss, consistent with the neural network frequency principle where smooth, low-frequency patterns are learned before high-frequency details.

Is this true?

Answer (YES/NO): NO